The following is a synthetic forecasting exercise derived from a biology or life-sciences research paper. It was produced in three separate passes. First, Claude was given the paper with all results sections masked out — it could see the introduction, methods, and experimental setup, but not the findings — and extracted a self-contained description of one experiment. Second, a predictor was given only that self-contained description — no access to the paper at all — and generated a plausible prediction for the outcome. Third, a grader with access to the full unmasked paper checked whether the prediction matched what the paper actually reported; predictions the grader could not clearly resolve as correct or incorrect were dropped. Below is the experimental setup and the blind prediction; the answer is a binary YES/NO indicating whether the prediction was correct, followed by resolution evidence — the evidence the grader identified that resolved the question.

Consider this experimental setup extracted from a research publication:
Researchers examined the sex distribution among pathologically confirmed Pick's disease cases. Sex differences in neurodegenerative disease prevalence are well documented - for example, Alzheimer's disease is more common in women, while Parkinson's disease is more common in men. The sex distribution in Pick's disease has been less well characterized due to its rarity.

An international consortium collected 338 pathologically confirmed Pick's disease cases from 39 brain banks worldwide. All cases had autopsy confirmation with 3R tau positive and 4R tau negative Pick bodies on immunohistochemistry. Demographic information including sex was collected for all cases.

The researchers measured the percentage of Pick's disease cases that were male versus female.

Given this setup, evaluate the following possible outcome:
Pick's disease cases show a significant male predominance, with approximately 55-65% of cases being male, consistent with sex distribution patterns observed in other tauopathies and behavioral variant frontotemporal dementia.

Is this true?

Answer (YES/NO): YES